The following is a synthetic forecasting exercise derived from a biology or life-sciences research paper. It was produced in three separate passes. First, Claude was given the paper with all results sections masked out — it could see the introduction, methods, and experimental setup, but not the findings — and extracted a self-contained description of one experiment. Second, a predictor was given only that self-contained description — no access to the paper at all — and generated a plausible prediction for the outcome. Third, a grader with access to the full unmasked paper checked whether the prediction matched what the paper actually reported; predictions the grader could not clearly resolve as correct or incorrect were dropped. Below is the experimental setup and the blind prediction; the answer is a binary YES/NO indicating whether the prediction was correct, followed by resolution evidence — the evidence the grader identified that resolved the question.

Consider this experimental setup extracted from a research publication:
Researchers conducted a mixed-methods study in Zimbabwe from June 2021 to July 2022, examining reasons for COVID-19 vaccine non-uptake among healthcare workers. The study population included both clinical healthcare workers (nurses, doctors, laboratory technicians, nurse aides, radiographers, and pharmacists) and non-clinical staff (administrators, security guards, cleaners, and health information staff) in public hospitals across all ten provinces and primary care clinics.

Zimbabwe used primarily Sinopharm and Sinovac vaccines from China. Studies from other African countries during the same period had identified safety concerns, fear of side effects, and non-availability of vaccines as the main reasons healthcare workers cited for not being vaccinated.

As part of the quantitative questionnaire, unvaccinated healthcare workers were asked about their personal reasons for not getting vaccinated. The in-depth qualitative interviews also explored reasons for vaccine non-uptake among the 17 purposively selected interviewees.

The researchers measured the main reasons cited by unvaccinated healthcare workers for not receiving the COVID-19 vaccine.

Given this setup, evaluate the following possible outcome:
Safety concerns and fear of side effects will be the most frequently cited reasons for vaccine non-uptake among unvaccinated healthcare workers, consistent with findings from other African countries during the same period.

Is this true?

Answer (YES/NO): NO